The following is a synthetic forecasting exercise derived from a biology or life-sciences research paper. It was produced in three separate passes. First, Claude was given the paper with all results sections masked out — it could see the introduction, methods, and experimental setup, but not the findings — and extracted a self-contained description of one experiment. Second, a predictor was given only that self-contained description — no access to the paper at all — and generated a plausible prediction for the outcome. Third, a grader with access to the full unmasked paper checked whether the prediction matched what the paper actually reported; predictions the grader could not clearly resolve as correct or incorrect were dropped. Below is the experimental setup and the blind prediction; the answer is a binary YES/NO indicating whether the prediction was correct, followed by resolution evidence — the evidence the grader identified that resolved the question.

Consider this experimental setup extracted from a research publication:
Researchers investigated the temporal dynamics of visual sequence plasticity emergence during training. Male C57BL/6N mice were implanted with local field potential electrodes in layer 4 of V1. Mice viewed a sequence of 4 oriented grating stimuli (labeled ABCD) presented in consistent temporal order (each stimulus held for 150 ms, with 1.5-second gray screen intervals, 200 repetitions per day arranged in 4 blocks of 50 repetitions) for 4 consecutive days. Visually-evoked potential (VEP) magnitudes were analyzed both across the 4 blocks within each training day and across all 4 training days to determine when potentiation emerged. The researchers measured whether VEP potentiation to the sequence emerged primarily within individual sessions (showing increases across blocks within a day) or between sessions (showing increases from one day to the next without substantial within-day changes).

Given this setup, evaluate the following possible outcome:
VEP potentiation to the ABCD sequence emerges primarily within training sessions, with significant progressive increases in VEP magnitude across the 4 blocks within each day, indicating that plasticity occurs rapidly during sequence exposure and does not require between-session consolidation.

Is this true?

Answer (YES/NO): NO